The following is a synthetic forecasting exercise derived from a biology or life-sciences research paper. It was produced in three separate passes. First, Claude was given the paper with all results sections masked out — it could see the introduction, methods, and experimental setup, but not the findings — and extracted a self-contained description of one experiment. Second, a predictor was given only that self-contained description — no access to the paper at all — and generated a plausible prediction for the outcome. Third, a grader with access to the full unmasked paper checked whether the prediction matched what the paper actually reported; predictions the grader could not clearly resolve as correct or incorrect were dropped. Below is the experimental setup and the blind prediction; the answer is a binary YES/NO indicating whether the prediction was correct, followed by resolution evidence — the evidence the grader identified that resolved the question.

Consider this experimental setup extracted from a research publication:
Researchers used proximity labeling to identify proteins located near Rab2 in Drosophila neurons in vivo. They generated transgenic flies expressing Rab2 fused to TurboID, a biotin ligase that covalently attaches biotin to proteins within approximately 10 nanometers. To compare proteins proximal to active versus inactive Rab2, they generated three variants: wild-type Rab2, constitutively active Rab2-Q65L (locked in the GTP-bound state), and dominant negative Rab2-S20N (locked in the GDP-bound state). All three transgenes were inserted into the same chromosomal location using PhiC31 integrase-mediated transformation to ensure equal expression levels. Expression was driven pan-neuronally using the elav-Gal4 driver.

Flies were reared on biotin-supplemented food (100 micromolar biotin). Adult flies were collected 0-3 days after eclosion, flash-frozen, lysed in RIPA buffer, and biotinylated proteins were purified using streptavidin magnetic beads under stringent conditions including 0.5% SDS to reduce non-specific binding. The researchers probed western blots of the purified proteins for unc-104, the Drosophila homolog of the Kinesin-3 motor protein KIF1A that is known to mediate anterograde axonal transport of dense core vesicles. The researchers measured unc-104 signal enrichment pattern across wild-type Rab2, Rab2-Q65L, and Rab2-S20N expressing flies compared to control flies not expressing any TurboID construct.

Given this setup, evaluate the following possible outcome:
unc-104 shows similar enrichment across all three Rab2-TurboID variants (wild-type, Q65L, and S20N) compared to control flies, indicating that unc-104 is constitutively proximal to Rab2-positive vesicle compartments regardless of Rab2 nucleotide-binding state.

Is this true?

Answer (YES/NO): NO